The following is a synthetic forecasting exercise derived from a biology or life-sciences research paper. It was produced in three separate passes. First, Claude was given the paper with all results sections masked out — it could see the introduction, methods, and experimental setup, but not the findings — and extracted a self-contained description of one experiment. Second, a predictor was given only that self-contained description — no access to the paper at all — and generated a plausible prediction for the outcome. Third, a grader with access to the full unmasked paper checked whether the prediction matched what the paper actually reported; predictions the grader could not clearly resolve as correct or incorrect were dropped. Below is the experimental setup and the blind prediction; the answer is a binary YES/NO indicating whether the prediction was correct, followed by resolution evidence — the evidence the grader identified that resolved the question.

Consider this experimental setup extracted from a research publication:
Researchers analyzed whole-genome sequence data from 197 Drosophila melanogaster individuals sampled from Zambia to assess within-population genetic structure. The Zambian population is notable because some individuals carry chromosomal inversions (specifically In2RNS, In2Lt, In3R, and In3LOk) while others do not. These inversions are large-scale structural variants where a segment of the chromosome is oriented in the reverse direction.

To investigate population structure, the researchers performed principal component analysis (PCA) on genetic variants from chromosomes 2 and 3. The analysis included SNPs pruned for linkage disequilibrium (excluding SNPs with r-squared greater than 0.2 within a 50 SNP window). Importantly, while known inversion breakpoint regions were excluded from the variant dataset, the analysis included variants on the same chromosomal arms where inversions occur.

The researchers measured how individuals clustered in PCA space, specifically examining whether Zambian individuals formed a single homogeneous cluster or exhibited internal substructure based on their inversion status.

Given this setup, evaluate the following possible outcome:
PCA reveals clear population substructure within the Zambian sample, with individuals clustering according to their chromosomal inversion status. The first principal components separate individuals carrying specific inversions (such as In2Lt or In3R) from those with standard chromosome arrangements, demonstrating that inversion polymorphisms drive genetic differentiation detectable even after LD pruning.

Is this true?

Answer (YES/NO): YES